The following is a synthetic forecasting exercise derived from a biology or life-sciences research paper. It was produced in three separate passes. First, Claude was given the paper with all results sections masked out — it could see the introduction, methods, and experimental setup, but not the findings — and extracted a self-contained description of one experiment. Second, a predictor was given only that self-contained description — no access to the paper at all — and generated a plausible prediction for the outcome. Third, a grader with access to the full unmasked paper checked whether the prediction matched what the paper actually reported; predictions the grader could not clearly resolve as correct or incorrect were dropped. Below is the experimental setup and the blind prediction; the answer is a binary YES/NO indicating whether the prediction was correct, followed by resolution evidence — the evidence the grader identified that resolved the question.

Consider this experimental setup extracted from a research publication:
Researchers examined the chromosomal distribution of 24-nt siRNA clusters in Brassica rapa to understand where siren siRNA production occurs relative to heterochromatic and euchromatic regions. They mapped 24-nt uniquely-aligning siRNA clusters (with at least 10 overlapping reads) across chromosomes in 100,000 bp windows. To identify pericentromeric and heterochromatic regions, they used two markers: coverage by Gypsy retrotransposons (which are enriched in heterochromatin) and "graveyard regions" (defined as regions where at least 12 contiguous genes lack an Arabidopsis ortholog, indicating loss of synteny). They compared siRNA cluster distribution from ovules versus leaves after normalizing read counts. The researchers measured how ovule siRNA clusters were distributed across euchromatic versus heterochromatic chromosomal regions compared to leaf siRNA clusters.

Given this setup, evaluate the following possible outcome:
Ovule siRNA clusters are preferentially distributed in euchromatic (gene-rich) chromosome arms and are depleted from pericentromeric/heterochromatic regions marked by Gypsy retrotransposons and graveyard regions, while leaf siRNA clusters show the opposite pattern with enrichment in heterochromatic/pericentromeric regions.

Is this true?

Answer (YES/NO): NO